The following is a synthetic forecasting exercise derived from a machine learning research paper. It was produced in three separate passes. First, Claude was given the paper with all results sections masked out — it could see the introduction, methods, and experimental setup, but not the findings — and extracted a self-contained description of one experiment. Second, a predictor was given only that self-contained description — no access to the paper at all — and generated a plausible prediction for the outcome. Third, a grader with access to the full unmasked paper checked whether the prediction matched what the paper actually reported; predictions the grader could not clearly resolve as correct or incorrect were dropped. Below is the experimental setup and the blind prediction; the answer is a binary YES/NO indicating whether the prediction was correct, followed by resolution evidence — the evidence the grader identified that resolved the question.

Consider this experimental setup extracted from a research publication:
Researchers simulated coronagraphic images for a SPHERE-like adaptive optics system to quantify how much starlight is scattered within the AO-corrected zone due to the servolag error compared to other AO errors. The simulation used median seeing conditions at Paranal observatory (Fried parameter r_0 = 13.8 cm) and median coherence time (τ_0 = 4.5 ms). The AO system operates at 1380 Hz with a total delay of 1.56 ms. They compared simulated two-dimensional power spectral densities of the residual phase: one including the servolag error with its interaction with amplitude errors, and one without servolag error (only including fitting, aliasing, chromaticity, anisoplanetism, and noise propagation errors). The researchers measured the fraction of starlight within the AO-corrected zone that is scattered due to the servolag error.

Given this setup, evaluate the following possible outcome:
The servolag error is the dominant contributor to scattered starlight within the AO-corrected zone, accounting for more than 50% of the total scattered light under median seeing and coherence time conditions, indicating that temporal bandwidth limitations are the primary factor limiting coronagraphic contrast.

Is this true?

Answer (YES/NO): YES